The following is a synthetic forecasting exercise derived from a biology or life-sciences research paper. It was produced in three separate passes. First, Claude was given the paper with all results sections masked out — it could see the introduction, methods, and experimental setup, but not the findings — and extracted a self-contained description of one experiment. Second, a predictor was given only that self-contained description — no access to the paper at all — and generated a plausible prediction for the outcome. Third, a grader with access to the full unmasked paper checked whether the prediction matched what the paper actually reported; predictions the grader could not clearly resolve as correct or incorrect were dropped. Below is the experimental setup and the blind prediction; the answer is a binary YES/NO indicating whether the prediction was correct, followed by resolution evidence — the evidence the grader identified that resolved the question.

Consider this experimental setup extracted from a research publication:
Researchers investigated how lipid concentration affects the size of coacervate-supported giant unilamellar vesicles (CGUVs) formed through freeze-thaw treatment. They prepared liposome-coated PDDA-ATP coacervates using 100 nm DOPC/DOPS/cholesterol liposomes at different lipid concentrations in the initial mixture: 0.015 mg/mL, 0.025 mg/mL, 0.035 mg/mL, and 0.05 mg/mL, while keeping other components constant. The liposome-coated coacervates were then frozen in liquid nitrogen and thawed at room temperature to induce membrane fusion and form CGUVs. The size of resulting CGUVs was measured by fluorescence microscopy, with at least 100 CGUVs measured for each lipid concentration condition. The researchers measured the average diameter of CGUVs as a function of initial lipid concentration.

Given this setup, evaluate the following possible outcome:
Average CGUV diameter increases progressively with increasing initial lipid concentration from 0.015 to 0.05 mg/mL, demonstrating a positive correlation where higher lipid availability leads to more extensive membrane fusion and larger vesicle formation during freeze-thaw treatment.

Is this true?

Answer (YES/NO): NO